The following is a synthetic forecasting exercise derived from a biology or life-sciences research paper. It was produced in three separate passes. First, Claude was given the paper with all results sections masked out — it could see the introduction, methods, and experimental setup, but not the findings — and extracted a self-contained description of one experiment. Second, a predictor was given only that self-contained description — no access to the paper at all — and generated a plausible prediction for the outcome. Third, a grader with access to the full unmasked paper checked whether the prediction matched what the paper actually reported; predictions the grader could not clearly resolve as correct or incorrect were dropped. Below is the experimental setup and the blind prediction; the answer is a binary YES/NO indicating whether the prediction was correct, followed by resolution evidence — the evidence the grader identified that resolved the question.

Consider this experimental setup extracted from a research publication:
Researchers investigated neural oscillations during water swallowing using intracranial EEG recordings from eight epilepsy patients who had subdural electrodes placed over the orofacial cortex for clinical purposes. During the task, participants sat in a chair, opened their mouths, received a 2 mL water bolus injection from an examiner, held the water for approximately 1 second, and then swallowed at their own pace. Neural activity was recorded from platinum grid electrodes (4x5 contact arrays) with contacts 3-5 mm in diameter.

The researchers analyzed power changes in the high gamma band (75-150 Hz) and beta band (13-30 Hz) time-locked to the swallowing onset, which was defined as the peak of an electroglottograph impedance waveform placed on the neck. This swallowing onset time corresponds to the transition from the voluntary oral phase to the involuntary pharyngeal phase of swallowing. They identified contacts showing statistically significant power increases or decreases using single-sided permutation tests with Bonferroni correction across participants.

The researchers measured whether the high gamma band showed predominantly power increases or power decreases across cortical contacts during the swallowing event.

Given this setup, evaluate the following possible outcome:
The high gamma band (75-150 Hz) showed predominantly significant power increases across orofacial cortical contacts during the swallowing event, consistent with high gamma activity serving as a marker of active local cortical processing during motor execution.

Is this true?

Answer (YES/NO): YES